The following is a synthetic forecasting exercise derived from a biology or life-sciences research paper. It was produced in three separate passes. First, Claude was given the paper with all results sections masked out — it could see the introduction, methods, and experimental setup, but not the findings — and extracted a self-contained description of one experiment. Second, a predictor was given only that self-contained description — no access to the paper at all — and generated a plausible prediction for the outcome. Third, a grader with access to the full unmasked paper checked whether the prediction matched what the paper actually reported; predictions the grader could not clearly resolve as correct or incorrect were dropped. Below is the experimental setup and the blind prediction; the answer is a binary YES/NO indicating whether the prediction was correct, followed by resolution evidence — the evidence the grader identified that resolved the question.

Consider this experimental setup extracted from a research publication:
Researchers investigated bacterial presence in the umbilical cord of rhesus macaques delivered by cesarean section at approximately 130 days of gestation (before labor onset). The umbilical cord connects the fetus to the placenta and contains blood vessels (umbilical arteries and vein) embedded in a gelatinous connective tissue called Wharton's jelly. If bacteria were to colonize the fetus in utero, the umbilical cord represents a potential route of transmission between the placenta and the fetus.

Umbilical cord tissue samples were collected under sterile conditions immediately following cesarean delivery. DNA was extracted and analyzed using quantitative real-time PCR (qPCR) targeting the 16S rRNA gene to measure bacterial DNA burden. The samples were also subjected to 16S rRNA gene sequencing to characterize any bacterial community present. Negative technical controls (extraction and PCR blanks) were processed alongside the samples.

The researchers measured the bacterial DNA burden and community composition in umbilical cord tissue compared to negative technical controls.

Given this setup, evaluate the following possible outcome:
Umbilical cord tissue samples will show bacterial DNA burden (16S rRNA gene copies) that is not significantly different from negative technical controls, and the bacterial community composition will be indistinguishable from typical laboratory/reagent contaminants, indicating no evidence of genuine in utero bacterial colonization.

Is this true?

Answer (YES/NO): YES